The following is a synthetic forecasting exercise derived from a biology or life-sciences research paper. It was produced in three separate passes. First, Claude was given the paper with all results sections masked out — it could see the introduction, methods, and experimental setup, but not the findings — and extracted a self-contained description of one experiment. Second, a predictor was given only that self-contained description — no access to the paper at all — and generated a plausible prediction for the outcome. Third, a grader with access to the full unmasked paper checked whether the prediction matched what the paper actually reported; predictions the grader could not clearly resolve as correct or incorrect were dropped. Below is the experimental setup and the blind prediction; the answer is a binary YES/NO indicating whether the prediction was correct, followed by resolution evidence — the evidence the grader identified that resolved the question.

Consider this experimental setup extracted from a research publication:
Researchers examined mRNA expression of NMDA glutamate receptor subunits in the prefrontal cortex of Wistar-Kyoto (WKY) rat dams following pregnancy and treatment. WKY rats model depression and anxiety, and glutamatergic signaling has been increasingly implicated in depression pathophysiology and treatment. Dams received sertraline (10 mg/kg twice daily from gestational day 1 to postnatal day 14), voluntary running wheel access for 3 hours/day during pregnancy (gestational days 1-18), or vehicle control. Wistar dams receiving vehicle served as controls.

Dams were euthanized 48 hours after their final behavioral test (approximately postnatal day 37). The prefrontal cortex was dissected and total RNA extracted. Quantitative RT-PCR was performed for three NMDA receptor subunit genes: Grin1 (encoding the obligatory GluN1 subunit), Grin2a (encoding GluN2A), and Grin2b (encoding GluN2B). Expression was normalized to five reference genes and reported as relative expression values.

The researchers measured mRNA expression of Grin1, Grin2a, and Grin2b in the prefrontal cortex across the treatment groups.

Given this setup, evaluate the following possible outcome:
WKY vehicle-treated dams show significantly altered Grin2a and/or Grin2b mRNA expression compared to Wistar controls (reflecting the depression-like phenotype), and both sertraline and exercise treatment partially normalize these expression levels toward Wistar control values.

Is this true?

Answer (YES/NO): NO